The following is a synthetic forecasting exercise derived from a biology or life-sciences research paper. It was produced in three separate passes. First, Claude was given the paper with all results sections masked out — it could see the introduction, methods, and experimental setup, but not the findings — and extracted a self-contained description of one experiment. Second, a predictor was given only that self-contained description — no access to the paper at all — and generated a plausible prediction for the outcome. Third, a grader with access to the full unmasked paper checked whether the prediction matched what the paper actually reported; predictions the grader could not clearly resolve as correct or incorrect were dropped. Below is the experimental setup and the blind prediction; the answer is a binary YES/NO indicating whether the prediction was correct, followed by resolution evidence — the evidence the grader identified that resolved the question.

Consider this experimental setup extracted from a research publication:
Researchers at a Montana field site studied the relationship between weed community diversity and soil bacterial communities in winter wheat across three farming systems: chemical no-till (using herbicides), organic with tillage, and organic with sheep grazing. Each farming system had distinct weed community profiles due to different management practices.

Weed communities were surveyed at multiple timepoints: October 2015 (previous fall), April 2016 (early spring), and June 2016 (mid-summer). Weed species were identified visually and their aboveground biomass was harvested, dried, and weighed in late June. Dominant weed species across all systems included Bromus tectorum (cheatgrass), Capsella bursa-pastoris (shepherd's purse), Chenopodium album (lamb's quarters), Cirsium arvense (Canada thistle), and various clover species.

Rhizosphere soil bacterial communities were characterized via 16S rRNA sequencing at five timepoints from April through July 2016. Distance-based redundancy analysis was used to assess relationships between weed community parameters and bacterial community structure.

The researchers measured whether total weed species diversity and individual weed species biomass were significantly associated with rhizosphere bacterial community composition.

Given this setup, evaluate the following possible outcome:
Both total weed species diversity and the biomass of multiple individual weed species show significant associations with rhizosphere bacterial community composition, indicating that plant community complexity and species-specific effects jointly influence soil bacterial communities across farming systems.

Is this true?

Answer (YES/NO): NO